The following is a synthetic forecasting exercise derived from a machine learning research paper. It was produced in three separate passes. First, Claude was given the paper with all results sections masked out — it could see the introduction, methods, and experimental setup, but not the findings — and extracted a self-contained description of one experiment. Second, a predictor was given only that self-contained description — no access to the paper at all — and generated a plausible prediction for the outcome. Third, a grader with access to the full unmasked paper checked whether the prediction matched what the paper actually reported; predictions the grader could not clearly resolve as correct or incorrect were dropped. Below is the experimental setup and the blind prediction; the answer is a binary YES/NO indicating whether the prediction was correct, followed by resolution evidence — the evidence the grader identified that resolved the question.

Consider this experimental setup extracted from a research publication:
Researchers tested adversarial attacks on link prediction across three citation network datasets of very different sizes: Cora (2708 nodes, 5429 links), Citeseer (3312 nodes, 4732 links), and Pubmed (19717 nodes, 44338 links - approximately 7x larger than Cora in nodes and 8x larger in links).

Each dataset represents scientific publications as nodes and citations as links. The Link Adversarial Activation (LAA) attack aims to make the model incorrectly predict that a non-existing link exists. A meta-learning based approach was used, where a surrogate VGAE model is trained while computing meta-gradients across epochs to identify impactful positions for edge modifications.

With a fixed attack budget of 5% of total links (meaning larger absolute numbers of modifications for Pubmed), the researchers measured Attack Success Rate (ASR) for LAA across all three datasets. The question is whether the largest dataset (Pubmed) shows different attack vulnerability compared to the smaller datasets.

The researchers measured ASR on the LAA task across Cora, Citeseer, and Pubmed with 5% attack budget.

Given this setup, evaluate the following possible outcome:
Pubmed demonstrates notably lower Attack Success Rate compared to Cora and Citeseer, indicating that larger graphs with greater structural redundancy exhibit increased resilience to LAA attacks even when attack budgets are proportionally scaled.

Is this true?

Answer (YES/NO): YES